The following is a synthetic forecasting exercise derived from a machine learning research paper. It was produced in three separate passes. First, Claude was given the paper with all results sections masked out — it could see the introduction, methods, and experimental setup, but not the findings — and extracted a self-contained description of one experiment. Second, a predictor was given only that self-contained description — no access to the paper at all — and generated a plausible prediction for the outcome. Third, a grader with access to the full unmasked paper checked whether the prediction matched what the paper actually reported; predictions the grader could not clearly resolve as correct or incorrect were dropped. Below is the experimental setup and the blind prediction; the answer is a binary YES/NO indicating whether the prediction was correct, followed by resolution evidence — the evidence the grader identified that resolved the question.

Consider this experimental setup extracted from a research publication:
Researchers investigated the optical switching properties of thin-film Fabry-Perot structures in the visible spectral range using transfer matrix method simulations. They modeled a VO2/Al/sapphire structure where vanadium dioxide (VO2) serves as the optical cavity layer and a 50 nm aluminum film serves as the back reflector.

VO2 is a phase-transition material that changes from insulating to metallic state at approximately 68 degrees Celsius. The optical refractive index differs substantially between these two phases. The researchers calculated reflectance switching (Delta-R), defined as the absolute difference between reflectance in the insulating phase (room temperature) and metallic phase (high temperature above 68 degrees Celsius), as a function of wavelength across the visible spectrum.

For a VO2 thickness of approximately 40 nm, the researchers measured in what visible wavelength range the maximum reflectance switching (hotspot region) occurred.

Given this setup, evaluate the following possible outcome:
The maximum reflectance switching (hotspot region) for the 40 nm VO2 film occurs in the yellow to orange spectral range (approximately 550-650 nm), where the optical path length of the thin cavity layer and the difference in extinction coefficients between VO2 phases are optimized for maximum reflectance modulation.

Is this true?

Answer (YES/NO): NO